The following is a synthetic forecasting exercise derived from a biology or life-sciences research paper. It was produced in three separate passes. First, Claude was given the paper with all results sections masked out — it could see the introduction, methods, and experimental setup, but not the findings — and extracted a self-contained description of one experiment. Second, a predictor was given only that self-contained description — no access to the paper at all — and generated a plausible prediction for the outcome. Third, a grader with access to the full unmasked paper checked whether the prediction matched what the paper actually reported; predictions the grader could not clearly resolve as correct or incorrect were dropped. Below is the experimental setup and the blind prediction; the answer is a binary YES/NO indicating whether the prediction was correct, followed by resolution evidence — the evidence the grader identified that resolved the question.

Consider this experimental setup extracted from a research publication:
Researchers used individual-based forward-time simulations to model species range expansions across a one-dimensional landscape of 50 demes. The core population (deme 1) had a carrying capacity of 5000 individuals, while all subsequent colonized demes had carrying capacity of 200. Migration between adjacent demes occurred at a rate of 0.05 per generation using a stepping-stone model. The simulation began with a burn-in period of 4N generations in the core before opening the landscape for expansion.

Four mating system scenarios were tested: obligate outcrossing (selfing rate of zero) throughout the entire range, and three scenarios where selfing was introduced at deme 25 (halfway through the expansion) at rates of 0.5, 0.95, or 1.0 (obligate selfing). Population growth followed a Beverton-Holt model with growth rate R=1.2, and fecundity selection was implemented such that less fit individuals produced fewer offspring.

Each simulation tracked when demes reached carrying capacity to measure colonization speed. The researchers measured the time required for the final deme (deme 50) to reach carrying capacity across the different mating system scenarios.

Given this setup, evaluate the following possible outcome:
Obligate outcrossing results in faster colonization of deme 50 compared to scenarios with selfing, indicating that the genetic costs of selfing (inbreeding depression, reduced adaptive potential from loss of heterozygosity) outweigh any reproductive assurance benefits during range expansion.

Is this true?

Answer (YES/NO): NO